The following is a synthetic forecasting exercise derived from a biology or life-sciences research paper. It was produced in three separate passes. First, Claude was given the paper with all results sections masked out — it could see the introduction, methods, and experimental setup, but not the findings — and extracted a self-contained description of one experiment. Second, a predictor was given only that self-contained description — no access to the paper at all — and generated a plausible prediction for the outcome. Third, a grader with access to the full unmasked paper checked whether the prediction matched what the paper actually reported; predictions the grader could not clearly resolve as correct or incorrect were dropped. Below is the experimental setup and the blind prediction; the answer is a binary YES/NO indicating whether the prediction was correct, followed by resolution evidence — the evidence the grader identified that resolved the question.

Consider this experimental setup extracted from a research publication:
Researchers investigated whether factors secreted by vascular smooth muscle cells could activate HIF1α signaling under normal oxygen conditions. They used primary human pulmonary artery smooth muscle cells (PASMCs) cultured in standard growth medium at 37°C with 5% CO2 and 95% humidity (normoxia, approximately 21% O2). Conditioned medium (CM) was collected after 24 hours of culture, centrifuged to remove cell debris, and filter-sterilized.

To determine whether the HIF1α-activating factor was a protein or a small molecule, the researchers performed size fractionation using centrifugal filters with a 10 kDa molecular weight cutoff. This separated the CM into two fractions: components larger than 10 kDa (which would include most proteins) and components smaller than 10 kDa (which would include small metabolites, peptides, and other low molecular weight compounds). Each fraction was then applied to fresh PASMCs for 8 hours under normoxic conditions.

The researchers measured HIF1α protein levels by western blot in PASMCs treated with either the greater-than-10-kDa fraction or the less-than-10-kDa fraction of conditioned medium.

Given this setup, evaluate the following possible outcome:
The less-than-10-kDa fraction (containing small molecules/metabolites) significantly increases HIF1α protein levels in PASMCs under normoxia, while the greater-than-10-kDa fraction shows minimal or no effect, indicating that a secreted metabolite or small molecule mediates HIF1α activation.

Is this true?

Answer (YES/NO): YES